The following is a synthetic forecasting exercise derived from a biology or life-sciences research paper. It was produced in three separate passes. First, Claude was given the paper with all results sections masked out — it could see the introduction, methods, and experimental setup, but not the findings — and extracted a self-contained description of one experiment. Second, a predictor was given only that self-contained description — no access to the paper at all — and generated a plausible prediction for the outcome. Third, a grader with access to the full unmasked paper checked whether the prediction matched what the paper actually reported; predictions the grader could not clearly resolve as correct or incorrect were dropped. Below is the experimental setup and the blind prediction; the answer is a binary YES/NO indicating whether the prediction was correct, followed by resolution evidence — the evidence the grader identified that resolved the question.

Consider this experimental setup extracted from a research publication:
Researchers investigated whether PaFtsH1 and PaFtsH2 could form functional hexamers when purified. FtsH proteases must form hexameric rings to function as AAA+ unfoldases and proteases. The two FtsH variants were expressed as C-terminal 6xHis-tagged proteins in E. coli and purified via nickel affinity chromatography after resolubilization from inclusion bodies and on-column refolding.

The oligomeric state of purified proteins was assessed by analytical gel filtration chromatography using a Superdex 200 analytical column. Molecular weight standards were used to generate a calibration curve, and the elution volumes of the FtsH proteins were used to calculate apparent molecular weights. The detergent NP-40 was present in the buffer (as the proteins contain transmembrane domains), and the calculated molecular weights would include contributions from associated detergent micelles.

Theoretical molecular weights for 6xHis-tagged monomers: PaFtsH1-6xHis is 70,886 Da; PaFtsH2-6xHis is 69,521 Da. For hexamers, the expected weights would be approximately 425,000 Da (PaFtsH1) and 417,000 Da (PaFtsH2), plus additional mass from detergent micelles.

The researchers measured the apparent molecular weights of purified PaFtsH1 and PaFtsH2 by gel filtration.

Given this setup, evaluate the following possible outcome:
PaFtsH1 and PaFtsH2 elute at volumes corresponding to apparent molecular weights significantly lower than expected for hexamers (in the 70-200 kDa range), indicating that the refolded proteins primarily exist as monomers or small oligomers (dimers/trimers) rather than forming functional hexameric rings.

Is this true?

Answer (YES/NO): NO